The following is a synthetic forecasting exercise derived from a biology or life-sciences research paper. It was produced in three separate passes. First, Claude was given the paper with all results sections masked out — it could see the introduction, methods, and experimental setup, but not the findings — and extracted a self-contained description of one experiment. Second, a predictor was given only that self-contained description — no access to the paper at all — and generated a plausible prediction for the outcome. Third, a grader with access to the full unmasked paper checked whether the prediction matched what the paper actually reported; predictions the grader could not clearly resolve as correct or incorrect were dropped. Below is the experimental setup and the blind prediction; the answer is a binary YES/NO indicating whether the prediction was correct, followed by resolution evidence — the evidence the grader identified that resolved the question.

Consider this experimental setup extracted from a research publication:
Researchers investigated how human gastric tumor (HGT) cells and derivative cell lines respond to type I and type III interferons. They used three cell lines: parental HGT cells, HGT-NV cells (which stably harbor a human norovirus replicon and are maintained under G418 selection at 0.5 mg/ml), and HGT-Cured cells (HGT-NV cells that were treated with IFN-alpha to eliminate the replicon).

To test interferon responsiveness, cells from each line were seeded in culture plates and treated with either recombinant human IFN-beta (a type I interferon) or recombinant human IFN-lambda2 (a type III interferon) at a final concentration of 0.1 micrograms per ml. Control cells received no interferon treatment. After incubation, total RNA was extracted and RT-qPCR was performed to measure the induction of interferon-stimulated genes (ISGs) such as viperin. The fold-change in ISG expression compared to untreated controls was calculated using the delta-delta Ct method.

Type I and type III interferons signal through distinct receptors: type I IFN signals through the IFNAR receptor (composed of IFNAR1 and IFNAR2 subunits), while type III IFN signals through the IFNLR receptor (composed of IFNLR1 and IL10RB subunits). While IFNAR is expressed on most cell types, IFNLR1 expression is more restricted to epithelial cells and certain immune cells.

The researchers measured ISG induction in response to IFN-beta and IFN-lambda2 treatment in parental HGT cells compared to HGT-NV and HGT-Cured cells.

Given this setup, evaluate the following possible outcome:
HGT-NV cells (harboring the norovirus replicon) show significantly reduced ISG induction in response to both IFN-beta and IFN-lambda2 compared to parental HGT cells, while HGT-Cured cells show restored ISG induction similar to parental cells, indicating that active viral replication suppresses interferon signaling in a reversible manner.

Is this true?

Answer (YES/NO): NO